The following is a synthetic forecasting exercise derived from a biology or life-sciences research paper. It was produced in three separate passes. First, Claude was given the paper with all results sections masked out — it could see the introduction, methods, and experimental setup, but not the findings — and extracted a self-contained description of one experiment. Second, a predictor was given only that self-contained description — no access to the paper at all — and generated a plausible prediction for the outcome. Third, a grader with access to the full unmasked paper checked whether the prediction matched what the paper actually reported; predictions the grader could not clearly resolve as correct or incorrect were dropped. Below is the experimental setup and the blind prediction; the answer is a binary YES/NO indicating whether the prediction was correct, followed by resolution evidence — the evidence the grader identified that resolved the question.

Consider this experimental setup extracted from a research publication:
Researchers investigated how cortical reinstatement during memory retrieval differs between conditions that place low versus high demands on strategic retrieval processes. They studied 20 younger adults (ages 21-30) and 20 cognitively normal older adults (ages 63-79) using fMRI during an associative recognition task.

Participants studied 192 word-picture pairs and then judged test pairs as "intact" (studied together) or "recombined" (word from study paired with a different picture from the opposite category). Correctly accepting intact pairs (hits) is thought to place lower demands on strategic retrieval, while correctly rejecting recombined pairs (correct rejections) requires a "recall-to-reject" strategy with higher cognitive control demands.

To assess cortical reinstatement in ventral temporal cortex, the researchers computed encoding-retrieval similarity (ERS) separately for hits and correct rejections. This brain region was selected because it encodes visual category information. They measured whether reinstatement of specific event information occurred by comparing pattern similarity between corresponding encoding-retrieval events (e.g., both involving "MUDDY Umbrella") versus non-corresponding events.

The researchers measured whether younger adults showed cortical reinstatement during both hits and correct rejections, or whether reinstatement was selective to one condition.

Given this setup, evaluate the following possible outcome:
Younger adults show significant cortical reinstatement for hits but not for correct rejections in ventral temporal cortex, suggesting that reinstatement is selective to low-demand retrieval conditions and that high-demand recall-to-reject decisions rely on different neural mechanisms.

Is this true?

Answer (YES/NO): YES